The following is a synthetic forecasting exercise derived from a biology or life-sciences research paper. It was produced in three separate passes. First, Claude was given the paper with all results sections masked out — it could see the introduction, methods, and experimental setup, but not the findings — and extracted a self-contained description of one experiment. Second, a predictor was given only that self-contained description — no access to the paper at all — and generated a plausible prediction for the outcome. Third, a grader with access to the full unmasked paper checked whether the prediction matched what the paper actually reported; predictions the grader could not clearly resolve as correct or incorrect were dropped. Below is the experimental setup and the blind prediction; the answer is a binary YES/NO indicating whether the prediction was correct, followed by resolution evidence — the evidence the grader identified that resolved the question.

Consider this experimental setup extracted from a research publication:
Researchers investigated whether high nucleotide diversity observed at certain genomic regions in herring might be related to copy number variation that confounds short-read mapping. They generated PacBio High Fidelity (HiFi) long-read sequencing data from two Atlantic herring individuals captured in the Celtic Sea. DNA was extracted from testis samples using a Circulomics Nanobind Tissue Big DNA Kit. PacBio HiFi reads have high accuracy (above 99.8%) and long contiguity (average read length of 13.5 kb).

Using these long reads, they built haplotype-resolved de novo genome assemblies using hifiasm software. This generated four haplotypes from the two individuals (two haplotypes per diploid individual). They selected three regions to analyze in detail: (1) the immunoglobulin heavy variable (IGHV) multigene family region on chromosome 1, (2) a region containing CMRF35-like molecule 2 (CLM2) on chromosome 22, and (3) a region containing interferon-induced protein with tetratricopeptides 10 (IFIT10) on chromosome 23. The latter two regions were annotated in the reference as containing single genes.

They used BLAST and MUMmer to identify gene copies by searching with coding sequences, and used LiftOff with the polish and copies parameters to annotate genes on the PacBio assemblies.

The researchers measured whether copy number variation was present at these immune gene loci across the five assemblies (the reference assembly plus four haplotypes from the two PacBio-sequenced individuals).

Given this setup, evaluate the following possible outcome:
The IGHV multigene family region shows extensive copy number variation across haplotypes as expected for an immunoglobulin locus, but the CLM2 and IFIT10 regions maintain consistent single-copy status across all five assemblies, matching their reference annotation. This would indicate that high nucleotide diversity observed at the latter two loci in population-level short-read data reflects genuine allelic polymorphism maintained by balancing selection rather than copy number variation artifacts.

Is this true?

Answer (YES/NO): NO